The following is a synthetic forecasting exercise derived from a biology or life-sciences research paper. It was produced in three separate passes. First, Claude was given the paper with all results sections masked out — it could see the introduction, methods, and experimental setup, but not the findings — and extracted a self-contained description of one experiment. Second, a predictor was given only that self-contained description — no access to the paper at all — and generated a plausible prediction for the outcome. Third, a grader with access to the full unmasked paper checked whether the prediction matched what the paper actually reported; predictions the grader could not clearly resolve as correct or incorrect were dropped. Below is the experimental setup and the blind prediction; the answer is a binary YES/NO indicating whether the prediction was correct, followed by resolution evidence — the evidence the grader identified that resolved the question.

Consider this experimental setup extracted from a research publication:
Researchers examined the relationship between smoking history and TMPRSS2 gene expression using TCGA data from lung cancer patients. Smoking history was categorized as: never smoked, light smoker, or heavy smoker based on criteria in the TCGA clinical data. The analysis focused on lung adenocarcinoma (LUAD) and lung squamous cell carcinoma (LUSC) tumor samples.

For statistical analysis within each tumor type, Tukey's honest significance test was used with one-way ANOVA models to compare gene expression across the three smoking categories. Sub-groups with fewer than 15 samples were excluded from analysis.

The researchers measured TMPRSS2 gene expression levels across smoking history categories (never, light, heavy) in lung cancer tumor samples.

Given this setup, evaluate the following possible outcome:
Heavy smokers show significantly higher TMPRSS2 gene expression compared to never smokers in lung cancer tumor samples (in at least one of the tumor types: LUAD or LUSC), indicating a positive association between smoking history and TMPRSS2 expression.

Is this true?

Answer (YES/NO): NO